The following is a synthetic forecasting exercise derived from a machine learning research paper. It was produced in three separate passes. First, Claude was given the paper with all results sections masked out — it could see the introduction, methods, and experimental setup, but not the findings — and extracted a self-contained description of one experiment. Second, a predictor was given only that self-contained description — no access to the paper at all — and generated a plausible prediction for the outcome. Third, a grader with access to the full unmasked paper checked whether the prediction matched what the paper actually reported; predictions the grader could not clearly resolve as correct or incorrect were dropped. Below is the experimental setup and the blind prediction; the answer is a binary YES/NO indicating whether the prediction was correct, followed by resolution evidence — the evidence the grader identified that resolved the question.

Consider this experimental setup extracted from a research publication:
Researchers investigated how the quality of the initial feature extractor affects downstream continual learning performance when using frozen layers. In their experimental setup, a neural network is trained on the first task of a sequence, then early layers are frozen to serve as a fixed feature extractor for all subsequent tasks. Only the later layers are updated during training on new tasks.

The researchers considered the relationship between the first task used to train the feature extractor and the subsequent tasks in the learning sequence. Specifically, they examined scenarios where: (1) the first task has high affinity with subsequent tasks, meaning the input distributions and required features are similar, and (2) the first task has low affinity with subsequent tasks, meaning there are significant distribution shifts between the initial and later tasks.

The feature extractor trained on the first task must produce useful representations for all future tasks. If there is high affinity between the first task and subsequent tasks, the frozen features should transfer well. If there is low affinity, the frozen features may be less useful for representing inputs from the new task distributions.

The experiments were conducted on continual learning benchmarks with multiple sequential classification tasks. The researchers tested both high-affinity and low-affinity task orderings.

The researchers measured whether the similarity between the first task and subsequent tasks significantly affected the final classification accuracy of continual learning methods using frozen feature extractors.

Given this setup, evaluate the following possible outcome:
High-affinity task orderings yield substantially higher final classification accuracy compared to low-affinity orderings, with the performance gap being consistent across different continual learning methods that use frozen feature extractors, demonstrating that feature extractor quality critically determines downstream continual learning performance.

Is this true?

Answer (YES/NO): NO